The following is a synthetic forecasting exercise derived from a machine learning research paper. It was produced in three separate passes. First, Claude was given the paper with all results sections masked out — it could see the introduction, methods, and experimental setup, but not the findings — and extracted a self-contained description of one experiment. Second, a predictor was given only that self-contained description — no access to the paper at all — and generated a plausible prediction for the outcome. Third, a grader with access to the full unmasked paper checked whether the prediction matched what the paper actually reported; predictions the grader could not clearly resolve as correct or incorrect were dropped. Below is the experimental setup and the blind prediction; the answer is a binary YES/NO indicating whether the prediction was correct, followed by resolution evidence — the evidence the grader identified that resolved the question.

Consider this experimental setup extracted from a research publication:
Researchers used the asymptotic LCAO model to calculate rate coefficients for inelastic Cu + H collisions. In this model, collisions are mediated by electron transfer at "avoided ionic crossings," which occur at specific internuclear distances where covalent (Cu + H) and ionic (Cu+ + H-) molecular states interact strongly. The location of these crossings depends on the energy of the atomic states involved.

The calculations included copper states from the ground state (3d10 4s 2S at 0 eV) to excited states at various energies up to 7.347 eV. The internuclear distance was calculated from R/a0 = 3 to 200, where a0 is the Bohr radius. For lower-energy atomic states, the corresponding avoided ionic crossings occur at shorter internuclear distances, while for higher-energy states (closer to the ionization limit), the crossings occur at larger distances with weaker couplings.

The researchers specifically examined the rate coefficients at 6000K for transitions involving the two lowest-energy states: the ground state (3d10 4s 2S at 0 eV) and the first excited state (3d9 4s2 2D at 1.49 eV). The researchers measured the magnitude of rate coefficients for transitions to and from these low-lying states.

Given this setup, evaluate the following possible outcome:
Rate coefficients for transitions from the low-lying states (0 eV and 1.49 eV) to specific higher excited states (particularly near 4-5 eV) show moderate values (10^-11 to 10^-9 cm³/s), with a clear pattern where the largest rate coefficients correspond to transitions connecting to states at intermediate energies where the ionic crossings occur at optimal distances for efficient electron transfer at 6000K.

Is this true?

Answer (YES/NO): NO